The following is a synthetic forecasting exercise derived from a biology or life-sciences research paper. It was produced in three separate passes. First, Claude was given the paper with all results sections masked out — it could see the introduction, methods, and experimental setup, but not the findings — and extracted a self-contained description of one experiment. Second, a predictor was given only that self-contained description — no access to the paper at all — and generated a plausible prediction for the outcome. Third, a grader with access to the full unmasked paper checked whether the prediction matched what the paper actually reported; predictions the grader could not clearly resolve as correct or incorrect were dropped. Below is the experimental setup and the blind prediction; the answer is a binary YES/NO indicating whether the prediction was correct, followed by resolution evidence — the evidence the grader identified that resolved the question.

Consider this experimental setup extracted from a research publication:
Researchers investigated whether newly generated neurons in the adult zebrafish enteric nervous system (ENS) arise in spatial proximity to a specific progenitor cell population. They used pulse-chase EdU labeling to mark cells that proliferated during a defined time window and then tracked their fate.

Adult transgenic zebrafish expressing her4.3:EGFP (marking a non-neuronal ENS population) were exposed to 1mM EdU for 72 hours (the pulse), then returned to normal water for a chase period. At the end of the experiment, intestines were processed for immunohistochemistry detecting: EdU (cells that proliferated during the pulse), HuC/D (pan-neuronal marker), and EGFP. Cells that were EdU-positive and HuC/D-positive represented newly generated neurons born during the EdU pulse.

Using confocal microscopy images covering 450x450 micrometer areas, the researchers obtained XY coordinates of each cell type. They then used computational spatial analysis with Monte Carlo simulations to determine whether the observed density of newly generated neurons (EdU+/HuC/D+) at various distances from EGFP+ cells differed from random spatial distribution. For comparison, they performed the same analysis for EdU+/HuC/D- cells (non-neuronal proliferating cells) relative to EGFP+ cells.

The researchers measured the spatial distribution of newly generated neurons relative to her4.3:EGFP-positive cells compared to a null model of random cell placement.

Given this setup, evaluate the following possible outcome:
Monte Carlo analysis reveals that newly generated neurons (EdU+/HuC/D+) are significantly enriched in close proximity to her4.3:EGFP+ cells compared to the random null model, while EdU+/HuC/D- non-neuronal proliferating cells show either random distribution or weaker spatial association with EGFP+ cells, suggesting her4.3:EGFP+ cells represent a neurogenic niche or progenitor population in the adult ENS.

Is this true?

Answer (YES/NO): NO